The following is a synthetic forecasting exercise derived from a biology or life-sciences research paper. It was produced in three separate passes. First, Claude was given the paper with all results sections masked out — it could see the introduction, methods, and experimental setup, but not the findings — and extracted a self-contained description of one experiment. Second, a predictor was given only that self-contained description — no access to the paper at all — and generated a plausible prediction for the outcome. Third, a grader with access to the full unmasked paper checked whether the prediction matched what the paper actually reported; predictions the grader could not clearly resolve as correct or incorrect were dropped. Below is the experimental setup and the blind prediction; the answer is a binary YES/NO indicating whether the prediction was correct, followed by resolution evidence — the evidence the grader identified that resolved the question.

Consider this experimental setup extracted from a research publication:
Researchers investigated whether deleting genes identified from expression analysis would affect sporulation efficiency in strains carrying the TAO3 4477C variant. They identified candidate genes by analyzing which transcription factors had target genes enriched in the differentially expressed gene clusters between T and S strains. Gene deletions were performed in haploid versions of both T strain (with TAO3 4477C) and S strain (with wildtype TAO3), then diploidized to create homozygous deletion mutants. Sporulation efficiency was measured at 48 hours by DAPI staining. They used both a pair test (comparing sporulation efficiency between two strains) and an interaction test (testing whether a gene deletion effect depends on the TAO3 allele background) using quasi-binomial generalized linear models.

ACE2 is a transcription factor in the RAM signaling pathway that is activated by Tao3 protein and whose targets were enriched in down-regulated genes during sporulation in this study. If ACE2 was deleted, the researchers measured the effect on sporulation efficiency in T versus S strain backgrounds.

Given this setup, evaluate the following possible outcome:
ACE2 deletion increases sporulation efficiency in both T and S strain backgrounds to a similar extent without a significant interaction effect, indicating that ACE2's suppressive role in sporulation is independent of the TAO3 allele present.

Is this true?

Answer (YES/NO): NO